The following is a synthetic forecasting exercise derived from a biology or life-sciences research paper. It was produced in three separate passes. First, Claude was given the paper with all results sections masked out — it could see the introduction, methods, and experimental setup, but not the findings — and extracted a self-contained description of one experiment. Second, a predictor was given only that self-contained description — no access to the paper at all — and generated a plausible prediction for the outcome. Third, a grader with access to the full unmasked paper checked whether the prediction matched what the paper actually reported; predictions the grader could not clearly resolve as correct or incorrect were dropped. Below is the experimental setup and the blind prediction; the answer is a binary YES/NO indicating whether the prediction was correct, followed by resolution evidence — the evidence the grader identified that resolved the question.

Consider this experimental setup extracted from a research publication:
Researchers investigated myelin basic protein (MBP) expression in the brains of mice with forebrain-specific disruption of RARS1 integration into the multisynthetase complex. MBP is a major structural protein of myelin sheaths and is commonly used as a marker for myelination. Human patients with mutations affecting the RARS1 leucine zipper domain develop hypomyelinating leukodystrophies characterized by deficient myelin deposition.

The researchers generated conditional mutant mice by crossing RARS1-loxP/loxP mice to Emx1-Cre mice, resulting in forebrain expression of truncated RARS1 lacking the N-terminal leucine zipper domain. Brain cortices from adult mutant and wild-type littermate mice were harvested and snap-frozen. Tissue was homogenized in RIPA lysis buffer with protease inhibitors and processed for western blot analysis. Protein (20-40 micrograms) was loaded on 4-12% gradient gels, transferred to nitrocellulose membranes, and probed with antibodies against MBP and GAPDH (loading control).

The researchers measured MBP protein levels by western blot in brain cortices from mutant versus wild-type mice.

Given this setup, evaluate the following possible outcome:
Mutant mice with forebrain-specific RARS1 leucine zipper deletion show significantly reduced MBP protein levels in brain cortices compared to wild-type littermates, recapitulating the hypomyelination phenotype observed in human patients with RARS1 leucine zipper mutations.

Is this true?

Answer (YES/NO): YES